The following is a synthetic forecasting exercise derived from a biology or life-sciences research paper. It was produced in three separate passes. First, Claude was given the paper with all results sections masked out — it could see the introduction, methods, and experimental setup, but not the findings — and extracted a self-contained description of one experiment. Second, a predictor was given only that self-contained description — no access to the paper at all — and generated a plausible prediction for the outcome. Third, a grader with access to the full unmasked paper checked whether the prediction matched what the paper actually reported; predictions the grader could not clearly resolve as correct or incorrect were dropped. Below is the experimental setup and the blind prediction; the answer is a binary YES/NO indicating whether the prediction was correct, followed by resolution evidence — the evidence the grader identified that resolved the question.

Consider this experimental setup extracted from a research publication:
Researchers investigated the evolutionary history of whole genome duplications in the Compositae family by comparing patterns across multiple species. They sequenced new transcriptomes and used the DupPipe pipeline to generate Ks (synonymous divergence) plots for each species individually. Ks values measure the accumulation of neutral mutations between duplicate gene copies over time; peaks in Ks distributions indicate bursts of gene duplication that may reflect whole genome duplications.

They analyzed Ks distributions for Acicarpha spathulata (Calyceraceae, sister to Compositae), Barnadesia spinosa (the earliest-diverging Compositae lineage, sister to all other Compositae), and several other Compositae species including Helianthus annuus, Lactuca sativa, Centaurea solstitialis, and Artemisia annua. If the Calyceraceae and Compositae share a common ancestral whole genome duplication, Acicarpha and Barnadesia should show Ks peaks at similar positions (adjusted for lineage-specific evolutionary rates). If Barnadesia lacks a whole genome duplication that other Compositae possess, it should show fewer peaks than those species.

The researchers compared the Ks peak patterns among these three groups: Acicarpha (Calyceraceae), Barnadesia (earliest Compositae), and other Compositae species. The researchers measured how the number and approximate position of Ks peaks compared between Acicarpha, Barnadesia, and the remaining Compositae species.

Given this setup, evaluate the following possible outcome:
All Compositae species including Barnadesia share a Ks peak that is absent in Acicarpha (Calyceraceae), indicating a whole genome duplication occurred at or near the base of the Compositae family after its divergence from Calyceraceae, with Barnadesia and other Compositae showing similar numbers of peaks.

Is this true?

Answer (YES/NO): NO